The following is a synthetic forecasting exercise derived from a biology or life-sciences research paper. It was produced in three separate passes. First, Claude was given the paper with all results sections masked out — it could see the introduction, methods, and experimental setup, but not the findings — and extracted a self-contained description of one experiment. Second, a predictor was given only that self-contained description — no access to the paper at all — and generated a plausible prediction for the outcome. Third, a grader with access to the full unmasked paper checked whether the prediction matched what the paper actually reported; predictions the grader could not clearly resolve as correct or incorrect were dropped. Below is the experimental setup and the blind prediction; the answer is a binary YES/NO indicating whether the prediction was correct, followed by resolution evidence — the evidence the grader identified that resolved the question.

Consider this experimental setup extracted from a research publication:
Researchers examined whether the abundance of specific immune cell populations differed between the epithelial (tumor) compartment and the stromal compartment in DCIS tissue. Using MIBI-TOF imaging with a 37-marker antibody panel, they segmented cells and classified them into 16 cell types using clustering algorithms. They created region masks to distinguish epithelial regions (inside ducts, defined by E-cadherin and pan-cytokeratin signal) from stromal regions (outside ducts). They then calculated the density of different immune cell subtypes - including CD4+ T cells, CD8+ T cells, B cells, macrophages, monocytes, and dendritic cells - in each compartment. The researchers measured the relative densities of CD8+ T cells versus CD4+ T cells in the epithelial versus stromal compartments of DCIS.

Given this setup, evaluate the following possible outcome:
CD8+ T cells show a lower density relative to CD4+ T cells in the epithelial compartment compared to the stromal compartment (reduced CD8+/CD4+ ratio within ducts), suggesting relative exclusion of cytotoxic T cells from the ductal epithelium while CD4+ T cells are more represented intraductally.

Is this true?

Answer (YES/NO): NO